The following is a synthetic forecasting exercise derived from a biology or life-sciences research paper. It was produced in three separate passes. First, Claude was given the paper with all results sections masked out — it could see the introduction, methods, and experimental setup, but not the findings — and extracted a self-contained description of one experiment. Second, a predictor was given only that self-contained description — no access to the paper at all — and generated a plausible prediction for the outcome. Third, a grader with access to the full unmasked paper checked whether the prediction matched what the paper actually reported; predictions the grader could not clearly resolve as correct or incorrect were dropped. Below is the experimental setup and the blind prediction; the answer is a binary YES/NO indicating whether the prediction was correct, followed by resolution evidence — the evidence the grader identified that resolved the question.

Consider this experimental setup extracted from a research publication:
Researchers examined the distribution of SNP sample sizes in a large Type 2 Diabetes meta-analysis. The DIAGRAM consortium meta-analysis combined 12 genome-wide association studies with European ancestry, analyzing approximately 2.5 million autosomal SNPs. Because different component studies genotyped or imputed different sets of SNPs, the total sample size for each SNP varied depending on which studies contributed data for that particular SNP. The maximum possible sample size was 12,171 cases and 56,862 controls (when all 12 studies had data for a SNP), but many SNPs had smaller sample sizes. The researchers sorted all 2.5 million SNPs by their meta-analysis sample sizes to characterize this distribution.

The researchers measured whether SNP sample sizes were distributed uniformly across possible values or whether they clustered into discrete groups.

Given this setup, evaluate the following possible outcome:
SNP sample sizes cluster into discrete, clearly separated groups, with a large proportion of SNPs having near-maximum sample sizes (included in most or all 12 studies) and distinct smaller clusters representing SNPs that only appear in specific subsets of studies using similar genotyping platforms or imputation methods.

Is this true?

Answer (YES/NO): NO